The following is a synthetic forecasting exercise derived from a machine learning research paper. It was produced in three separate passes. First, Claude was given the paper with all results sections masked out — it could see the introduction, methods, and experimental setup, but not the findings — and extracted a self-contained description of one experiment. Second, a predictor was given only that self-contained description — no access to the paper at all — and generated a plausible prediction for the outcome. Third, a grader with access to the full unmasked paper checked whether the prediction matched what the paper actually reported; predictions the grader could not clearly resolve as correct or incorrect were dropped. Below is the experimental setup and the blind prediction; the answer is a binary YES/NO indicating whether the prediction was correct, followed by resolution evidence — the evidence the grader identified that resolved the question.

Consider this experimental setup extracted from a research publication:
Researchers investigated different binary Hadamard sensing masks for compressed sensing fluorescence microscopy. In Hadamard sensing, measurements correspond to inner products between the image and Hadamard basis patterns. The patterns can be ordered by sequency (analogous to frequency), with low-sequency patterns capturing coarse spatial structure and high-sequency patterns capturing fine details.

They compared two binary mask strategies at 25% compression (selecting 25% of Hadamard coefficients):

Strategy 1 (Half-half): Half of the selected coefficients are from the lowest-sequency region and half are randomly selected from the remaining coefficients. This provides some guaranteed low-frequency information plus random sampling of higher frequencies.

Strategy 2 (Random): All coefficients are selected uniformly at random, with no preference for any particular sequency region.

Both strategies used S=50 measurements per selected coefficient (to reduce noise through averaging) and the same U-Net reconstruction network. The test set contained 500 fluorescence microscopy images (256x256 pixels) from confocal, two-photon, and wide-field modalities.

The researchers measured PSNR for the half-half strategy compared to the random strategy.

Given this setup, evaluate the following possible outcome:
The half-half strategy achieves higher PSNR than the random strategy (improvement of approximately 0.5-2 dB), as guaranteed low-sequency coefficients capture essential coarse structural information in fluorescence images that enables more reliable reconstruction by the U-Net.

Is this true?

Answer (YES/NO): NO